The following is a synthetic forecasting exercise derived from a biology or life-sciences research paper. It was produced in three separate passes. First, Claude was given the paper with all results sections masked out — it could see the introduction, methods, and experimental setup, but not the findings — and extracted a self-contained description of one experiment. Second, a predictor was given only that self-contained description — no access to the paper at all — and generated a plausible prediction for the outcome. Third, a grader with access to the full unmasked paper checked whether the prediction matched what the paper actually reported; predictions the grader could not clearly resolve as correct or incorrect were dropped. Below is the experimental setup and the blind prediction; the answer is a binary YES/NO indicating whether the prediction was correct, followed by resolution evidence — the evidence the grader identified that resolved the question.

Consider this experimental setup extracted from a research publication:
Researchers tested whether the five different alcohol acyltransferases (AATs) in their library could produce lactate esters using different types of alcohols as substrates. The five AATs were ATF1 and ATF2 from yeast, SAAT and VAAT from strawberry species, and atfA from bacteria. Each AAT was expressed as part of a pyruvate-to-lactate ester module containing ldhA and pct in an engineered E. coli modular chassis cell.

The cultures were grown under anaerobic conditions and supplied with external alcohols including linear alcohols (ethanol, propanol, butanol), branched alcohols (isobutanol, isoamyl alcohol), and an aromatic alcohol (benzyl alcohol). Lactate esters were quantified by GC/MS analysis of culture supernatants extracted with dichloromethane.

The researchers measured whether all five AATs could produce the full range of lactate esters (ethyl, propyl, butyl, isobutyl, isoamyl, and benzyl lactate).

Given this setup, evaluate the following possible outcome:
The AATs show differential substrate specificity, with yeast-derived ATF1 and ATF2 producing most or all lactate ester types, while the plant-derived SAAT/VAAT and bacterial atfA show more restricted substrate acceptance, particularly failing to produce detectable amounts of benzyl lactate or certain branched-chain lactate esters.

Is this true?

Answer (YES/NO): NO